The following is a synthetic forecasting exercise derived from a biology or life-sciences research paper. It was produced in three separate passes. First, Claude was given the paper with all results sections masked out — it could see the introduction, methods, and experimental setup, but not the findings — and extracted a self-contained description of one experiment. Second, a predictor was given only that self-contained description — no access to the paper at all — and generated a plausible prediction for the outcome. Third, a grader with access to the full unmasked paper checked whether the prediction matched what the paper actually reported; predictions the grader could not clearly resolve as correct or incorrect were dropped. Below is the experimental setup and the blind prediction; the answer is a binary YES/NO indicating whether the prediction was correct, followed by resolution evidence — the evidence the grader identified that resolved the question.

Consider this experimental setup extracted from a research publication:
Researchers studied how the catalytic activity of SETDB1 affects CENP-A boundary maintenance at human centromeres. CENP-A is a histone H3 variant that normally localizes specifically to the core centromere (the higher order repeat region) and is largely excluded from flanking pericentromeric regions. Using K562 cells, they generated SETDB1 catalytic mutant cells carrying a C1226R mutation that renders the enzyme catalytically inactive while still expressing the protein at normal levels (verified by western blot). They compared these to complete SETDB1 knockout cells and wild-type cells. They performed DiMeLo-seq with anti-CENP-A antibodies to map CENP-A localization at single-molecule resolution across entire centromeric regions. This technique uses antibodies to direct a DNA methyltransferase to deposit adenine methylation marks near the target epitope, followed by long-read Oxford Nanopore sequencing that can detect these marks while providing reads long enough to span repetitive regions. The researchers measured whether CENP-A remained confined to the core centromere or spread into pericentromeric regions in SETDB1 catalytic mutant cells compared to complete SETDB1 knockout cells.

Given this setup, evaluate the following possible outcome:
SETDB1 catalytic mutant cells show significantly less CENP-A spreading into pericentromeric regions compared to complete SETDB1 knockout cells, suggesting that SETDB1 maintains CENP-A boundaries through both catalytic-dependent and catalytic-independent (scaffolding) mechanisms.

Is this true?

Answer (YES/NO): YES